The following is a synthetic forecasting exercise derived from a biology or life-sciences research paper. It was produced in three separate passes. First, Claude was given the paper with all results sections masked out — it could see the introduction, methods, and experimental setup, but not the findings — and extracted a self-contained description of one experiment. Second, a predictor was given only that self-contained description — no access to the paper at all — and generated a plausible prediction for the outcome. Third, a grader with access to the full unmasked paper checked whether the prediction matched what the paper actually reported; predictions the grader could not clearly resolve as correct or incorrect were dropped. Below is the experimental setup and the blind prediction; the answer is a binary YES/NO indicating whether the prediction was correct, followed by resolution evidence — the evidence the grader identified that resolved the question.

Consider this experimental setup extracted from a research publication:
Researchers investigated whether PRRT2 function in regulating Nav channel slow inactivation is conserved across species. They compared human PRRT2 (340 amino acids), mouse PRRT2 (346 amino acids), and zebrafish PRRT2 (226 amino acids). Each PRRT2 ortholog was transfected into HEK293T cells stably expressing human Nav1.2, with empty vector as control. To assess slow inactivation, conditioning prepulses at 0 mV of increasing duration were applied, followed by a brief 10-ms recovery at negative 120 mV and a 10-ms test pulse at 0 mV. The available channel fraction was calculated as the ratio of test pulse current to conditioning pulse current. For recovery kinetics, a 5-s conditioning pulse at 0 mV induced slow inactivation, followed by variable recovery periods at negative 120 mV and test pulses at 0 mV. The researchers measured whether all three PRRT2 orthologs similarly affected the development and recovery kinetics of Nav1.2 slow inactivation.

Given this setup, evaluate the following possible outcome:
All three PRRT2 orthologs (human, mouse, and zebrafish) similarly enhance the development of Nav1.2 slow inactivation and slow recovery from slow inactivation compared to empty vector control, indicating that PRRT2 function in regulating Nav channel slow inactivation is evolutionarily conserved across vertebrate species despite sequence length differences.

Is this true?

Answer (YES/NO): NO